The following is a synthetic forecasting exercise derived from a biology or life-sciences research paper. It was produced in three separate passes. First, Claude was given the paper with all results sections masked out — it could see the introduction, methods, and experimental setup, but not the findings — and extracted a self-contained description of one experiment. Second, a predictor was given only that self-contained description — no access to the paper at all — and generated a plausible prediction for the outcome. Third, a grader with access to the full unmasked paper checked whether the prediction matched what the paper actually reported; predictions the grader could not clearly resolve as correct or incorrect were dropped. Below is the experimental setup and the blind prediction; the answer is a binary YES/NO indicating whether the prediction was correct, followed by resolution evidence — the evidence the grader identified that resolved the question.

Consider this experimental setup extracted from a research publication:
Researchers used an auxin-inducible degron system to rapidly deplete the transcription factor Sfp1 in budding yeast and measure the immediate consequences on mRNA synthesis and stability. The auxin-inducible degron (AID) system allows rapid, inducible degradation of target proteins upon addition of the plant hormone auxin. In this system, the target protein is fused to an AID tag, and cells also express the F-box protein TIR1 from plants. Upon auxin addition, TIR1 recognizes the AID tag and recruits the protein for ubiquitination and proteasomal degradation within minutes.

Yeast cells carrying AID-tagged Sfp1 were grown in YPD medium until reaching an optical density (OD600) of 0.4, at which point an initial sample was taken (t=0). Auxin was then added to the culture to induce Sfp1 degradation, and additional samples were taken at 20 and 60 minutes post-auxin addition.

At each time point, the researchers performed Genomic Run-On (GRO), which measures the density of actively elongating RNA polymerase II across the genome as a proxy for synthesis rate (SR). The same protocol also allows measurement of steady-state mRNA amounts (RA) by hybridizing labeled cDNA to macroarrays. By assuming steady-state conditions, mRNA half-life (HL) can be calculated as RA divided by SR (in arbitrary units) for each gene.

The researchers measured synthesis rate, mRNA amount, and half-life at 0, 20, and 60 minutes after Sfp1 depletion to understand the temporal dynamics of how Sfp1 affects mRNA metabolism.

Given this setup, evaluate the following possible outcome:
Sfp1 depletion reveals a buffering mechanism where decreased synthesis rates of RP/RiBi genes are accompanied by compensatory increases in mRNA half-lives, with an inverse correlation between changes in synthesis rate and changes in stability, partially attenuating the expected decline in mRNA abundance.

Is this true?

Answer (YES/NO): NO